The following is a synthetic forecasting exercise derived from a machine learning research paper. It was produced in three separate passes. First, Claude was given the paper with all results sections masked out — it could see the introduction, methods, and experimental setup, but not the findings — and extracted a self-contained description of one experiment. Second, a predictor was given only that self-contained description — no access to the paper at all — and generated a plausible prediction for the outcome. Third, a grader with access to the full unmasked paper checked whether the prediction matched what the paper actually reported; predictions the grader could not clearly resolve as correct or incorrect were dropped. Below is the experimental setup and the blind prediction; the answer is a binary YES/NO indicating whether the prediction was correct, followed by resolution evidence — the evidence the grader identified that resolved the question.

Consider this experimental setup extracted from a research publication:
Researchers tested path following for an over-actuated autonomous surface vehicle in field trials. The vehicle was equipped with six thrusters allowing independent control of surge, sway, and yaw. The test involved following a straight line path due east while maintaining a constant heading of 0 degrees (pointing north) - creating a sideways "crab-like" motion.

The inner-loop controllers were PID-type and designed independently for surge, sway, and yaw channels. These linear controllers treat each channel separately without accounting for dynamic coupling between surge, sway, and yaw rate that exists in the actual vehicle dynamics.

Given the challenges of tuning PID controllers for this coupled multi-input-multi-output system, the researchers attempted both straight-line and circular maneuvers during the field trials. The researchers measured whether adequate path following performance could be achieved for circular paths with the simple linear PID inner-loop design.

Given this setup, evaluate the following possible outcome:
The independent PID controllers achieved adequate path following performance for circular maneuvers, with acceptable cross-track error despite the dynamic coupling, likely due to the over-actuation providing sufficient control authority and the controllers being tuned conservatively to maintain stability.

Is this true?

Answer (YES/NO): NO